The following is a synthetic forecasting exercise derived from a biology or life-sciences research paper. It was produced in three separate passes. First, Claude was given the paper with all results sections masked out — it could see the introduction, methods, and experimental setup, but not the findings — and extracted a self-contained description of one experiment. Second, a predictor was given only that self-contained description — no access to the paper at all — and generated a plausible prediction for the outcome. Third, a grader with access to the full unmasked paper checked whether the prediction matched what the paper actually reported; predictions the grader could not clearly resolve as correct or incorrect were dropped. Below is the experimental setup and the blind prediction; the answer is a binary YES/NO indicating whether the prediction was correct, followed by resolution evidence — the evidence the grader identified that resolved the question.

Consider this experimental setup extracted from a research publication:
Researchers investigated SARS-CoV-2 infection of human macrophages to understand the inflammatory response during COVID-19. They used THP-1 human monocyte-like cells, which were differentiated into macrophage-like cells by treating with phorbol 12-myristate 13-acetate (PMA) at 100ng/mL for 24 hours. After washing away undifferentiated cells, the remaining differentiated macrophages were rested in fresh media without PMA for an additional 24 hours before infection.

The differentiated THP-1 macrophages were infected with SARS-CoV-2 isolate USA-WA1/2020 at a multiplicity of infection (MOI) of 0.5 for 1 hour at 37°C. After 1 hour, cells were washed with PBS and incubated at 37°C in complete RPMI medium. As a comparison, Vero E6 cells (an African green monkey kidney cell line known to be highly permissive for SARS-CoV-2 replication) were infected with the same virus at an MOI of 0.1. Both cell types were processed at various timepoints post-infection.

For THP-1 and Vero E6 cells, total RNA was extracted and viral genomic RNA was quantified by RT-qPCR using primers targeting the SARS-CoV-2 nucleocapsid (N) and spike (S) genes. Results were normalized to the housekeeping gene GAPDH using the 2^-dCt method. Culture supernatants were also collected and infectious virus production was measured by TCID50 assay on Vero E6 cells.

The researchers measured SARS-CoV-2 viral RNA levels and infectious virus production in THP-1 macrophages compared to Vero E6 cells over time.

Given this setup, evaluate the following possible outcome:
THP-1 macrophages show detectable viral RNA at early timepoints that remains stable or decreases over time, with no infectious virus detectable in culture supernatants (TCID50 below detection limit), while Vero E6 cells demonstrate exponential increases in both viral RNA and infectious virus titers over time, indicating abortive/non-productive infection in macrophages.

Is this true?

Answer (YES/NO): NO